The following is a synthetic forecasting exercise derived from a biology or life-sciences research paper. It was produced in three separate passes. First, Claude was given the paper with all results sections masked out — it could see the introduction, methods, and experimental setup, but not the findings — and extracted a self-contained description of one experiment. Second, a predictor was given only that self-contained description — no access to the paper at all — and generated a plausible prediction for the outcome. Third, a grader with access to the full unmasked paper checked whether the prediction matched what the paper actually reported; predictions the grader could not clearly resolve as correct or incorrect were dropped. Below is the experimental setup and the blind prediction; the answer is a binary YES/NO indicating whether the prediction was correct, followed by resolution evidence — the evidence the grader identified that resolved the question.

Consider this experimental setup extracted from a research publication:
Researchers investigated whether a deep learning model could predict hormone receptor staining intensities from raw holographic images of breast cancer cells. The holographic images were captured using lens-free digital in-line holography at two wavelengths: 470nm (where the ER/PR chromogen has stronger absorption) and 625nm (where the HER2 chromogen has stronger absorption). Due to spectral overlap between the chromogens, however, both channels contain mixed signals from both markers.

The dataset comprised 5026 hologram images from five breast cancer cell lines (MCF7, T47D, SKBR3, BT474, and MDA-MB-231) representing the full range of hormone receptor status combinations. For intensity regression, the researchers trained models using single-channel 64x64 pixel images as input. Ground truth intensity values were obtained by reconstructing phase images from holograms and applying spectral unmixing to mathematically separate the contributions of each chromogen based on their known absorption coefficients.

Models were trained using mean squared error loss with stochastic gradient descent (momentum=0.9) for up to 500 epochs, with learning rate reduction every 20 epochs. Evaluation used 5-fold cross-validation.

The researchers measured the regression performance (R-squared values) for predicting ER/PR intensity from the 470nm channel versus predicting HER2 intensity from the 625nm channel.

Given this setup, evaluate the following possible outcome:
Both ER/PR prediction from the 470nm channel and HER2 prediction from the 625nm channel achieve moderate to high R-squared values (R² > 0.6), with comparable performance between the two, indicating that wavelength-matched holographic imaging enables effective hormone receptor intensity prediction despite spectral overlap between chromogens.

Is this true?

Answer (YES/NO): YES